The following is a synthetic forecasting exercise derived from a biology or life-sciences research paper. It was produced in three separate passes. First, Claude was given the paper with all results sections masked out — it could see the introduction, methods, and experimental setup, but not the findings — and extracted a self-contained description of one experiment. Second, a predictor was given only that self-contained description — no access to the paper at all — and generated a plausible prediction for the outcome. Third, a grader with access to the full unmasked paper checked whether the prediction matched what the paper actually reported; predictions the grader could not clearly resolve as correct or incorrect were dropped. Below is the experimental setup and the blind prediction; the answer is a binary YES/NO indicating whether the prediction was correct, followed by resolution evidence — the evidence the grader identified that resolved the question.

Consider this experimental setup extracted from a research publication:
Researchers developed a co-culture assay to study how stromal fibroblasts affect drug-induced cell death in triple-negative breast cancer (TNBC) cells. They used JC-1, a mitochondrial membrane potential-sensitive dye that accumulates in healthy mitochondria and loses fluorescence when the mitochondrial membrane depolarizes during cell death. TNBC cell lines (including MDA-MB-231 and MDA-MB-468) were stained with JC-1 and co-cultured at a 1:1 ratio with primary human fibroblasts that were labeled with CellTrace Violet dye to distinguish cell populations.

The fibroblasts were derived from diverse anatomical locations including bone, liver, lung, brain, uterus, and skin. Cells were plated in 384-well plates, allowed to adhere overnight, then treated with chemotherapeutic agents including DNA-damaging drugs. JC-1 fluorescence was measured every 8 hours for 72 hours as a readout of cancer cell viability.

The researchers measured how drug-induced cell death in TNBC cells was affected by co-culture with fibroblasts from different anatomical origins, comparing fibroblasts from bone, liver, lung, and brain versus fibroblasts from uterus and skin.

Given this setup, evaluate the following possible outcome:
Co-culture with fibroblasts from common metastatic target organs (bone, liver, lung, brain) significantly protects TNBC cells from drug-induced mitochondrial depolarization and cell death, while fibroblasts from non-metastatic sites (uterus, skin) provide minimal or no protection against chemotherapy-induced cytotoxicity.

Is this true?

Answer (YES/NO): NO